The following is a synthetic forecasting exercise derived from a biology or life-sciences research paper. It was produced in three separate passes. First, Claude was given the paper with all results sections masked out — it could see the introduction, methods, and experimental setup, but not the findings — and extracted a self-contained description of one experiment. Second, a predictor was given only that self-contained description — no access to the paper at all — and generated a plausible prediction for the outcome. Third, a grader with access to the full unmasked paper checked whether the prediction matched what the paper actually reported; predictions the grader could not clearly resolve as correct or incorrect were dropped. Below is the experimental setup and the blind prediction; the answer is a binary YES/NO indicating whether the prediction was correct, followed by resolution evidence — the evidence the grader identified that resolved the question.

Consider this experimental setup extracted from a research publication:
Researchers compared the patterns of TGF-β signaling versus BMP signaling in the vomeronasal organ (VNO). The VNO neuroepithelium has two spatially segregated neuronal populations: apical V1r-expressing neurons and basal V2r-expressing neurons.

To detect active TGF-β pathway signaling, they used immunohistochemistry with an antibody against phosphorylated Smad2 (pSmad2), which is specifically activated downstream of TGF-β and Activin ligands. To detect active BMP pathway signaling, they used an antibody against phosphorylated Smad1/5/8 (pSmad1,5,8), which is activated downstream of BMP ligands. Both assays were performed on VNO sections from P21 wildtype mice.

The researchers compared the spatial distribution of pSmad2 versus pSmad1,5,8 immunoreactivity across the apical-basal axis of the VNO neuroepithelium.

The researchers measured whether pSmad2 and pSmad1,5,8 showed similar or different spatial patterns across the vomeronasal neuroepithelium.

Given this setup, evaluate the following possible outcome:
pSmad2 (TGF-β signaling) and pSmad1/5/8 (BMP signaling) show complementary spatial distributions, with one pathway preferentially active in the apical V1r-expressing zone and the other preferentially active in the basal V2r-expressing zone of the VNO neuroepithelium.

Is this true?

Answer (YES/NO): NO